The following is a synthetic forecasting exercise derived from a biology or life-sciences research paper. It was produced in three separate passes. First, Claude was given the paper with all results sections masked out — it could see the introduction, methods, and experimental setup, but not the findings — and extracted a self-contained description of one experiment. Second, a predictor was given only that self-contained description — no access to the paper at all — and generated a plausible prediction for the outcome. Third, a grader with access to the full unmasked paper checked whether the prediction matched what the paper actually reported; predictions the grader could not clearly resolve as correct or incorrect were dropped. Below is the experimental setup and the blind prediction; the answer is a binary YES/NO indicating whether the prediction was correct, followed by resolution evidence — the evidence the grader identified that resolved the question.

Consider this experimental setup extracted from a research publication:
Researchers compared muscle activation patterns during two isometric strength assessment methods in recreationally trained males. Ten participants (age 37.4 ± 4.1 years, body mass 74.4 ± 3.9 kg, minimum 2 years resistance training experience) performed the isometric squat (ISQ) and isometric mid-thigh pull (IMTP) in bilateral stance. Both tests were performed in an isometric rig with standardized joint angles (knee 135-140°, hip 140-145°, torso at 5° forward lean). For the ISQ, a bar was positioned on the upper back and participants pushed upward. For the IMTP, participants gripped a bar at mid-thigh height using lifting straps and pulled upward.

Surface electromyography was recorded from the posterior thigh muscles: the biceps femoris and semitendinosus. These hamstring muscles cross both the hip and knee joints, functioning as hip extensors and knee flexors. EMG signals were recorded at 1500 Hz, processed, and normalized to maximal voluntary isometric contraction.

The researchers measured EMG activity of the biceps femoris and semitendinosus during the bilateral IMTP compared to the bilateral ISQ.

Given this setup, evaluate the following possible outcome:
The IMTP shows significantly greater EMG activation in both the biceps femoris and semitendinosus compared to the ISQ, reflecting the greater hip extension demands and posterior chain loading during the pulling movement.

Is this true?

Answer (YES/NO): NO